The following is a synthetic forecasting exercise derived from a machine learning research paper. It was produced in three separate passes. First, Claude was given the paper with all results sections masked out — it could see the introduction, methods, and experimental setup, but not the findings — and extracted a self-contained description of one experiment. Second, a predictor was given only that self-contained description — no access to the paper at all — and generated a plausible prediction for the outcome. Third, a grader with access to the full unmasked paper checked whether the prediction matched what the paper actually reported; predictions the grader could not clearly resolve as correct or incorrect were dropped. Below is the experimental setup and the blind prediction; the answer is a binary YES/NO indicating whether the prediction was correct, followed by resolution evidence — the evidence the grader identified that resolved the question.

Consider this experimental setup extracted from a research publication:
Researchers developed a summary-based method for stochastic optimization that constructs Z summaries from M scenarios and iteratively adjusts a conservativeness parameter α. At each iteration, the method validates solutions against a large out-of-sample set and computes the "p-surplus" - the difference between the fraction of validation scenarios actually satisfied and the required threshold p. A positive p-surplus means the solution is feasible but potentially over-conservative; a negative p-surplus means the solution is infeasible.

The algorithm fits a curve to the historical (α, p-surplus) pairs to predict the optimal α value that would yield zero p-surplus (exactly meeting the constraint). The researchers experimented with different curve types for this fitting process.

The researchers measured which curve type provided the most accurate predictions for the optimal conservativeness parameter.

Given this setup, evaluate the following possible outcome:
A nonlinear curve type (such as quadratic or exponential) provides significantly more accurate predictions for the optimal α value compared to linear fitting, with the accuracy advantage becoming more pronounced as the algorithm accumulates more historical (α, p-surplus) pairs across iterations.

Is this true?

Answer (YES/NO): NO